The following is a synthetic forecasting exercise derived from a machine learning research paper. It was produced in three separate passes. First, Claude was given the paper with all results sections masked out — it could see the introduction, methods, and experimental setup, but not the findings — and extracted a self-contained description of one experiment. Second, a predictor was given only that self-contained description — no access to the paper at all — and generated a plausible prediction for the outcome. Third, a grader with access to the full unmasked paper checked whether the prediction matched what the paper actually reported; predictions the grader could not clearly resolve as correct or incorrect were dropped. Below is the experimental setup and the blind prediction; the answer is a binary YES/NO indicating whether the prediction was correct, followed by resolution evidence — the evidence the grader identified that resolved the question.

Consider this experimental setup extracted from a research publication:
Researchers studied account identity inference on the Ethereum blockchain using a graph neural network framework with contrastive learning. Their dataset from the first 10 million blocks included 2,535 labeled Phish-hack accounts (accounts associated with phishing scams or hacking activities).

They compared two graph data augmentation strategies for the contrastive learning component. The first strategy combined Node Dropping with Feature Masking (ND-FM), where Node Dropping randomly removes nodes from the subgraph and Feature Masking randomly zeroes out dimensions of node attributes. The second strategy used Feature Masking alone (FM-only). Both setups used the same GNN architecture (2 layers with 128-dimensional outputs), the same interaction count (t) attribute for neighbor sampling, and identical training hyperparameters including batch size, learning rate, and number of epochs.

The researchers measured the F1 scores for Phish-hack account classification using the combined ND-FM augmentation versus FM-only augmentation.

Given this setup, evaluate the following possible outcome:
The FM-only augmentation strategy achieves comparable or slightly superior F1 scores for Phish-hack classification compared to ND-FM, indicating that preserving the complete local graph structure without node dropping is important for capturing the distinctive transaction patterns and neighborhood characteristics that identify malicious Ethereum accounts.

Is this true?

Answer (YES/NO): YES